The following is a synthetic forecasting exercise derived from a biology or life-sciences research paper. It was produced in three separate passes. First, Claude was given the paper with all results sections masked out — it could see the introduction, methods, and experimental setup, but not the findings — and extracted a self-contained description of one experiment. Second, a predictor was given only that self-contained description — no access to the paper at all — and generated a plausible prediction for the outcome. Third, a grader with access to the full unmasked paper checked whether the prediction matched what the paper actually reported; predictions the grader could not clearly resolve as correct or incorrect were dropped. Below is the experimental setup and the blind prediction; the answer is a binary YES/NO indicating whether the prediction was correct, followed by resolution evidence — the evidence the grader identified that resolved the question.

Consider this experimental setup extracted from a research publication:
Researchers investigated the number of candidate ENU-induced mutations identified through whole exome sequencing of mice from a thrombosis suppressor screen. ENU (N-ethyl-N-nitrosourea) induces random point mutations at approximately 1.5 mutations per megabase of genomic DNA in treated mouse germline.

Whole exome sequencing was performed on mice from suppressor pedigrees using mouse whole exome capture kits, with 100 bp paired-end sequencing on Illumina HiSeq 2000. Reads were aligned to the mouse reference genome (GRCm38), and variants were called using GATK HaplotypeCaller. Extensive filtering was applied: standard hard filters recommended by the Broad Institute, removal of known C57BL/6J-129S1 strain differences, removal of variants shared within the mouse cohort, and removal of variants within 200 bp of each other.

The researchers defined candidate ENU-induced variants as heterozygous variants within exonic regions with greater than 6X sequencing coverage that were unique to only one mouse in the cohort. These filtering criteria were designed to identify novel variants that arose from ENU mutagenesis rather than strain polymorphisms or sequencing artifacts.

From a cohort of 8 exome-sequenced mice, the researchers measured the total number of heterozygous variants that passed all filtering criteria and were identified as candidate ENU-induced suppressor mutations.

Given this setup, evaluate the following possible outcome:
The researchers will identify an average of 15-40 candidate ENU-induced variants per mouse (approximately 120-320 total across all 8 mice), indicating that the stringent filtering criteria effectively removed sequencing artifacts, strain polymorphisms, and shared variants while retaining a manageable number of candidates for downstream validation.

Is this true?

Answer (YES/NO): YES